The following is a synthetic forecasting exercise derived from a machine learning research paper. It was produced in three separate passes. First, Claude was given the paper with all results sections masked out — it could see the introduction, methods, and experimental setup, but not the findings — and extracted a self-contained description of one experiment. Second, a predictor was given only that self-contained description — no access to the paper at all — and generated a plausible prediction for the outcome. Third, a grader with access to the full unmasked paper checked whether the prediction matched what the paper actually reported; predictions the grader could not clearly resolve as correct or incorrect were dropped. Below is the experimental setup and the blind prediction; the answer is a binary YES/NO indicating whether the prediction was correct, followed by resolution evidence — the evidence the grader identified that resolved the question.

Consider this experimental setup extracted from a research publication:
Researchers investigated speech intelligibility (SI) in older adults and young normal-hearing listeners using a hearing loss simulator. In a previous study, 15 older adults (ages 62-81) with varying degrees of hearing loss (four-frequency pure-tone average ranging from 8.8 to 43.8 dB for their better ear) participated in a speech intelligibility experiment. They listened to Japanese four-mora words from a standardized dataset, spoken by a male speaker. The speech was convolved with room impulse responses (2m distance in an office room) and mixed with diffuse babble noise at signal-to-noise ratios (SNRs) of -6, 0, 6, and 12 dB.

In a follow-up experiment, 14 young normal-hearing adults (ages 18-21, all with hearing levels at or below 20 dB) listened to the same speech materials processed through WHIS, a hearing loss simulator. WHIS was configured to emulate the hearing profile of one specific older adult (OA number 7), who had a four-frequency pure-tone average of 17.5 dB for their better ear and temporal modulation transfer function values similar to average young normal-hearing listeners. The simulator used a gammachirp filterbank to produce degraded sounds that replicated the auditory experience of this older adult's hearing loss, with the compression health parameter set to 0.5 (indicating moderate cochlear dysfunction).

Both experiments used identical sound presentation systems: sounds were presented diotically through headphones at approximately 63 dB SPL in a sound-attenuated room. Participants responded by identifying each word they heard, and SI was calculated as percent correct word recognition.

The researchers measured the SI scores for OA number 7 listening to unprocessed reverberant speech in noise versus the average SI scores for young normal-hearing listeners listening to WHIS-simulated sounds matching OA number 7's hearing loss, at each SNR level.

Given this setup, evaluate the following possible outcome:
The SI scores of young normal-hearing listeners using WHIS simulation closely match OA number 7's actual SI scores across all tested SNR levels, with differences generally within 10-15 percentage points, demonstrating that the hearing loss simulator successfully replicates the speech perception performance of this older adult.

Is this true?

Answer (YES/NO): NO